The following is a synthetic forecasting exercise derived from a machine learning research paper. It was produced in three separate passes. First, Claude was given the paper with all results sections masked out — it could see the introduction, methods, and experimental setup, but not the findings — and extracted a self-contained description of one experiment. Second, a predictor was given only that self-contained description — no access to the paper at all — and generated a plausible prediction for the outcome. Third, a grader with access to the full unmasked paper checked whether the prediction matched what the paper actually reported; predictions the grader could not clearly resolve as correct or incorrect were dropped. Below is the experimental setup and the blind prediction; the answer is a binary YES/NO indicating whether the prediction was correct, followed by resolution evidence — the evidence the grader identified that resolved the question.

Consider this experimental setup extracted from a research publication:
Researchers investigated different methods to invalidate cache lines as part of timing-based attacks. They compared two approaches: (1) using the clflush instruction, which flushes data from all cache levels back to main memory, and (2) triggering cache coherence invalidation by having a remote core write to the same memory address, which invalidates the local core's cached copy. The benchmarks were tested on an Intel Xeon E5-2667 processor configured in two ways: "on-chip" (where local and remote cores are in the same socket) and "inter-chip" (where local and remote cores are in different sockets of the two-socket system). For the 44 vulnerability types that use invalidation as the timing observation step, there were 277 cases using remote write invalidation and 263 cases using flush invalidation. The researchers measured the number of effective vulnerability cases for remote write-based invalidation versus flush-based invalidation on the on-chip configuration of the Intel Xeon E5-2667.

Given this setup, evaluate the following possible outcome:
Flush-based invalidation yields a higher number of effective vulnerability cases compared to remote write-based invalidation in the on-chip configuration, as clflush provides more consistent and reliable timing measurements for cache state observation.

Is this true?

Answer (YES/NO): YES